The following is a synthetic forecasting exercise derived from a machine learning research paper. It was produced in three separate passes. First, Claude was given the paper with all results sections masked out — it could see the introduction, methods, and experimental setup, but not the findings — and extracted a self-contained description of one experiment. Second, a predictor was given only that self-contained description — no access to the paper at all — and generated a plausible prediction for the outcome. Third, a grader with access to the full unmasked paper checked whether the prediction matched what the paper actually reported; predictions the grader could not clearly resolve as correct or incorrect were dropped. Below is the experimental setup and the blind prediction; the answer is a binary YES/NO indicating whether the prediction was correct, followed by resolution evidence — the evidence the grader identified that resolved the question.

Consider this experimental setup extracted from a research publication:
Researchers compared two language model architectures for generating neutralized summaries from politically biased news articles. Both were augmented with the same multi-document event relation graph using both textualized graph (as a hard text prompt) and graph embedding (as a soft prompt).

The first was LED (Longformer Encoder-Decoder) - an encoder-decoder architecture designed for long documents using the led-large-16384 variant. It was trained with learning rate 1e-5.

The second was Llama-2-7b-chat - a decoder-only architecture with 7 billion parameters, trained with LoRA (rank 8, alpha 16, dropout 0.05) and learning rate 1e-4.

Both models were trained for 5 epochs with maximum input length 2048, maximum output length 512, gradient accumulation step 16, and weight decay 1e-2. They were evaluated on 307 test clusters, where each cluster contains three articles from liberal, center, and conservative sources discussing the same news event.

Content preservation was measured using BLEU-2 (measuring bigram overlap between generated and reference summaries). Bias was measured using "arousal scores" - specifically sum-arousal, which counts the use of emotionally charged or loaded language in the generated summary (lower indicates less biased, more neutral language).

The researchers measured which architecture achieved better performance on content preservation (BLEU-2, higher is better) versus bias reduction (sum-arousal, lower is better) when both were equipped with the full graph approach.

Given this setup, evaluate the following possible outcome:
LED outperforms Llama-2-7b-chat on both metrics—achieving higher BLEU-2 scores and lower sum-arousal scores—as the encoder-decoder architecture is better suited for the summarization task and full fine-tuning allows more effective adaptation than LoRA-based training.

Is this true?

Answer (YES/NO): NO